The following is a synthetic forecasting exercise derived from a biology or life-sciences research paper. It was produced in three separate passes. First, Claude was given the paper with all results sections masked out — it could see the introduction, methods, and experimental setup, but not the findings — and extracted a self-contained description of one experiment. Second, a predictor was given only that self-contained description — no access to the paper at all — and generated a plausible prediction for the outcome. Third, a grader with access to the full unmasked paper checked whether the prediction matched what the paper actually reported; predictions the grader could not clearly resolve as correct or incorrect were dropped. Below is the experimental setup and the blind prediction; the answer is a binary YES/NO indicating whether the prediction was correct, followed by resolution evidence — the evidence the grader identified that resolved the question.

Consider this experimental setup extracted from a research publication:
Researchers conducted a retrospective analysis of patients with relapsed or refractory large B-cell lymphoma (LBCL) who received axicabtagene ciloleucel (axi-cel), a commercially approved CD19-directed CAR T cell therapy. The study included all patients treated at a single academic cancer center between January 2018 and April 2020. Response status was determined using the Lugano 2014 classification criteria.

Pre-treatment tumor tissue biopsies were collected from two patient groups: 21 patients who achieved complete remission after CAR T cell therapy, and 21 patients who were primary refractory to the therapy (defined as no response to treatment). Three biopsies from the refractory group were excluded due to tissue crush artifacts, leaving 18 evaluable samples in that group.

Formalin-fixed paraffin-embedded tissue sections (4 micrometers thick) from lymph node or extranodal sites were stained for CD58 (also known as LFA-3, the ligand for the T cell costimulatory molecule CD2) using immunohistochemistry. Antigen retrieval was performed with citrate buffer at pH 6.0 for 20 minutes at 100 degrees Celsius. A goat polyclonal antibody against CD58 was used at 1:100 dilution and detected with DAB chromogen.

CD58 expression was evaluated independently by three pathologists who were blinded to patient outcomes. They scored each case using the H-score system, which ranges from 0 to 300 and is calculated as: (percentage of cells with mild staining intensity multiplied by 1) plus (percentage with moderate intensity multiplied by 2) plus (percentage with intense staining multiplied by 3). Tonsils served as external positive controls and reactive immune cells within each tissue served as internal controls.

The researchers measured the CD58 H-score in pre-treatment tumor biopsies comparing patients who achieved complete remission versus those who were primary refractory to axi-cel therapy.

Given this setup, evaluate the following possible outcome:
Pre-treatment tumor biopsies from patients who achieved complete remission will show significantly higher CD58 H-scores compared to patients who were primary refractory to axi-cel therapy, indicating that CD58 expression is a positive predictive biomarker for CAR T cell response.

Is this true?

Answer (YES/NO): YES